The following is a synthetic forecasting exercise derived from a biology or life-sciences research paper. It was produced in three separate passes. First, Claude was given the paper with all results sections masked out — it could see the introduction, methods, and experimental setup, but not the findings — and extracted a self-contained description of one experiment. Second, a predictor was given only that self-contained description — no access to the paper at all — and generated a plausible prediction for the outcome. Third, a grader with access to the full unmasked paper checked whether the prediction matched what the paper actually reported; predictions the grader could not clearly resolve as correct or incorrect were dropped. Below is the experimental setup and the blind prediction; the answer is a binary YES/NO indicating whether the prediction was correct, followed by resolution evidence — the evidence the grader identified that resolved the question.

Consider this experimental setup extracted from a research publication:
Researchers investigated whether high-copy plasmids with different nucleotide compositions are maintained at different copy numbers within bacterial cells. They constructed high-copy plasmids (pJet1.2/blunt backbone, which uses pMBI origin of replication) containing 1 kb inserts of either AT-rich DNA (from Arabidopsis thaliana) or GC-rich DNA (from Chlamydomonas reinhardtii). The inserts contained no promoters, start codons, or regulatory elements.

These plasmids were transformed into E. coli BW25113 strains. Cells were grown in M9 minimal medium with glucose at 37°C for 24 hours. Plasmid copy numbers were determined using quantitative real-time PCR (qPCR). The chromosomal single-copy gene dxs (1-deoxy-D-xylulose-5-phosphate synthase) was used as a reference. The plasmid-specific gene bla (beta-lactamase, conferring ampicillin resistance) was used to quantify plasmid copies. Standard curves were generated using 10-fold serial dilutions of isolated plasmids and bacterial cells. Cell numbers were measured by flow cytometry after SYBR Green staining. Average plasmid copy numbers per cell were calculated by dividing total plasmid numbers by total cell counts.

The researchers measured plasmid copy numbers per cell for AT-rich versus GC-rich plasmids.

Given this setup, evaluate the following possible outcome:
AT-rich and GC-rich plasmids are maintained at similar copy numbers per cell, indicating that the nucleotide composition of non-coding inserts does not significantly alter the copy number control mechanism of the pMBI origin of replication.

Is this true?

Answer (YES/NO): NO